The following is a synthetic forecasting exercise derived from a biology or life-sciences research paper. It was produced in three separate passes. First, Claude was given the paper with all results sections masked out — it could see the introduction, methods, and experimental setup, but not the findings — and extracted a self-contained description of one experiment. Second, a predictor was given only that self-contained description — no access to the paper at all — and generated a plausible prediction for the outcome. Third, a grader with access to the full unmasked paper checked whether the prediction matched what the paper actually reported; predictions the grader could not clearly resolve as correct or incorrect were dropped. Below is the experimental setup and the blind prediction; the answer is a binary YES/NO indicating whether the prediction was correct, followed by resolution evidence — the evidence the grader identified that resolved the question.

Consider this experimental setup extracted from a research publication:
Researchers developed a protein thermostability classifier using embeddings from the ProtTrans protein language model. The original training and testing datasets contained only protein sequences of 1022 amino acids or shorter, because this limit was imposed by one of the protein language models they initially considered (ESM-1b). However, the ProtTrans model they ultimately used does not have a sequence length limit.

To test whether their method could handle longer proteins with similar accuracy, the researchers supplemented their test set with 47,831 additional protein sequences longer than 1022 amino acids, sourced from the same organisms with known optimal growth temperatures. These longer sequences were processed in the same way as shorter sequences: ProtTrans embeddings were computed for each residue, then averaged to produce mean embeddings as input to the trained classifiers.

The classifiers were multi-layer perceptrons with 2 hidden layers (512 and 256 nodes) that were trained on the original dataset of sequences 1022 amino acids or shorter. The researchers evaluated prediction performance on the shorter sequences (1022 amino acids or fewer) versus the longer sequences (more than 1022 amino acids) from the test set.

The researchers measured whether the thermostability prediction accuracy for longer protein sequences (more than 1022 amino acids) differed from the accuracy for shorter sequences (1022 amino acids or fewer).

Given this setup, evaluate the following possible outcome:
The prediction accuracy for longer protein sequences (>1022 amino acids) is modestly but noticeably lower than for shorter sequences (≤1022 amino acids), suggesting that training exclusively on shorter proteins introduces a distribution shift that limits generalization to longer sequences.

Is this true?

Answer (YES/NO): NO